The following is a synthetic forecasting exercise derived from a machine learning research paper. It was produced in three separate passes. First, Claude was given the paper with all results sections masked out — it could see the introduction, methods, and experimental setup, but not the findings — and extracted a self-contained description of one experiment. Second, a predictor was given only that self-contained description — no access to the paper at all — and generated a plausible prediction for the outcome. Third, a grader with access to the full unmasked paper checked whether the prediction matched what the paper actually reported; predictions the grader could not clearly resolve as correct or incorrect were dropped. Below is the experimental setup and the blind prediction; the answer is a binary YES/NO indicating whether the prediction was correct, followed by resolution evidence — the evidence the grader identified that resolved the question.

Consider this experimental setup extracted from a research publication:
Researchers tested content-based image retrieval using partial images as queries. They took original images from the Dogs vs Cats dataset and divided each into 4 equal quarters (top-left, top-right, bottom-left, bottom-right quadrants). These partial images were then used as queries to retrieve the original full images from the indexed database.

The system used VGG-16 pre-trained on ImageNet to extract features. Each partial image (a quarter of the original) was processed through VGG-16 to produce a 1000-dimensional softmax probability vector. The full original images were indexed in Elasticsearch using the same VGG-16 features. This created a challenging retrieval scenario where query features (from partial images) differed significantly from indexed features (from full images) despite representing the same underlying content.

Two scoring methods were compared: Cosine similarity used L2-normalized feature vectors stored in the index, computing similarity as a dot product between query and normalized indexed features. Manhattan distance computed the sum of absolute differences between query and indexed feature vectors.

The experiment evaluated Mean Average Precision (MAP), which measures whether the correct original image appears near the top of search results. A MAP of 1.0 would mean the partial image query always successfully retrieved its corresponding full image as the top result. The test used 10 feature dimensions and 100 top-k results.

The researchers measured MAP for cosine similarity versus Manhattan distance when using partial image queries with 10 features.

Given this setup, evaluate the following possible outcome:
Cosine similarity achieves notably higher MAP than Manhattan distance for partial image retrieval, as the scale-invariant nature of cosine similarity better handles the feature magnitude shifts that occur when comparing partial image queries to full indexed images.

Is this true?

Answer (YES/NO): YES